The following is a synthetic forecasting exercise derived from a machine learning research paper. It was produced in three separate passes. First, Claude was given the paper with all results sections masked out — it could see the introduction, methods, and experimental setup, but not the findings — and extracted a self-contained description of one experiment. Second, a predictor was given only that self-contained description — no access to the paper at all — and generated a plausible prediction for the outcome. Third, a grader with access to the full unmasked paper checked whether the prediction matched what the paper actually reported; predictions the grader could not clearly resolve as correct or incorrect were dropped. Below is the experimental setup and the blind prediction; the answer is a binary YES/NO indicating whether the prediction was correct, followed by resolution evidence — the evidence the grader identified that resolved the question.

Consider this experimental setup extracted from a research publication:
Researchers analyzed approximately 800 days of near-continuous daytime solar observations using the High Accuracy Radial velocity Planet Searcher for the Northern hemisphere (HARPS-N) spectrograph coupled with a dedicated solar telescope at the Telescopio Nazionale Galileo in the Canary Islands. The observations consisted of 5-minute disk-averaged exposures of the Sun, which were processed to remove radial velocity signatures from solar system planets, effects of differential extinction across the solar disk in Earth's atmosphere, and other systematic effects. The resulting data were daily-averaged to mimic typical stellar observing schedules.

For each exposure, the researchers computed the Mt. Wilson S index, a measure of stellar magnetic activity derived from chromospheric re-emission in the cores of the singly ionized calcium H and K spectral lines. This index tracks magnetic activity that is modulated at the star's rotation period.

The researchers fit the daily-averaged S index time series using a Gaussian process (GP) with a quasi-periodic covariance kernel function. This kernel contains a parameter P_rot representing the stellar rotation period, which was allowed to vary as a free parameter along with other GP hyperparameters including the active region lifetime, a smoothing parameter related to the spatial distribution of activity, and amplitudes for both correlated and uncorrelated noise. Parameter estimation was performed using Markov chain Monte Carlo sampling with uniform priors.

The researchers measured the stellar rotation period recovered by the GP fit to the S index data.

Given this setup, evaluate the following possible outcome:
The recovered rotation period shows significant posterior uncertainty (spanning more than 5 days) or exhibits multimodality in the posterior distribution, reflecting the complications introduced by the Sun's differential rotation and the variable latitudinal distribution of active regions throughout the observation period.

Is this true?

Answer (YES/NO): NO